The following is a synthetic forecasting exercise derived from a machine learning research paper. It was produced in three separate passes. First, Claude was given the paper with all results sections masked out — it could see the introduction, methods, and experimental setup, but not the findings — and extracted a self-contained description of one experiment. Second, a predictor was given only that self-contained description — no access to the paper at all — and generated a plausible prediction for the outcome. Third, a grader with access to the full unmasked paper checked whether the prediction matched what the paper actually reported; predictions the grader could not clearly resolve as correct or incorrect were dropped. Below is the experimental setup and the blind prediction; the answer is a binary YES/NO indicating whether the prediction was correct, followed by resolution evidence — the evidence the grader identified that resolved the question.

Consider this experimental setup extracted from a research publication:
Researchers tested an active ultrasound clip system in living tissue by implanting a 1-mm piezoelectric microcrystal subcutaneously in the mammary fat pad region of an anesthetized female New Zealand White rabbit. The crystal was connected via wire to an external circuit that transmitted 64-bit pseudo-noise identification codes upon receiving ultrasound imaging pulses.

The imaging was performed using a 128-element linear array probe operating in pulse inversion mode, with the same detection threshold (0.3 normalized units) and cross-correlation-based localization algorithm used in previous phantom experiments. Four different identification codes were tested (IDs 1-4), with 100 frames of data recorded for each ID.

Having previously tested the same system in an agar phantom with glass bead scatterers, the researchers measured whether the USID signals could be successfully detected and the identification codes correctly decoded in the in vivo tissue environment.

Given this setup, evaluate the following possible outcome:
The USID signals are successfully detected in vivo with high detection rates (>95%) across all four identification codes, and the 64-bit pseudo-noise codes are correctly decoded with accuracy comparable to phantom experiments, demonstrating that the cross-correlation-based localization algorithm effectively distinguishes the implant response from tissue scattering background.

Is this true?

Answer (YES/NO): NO